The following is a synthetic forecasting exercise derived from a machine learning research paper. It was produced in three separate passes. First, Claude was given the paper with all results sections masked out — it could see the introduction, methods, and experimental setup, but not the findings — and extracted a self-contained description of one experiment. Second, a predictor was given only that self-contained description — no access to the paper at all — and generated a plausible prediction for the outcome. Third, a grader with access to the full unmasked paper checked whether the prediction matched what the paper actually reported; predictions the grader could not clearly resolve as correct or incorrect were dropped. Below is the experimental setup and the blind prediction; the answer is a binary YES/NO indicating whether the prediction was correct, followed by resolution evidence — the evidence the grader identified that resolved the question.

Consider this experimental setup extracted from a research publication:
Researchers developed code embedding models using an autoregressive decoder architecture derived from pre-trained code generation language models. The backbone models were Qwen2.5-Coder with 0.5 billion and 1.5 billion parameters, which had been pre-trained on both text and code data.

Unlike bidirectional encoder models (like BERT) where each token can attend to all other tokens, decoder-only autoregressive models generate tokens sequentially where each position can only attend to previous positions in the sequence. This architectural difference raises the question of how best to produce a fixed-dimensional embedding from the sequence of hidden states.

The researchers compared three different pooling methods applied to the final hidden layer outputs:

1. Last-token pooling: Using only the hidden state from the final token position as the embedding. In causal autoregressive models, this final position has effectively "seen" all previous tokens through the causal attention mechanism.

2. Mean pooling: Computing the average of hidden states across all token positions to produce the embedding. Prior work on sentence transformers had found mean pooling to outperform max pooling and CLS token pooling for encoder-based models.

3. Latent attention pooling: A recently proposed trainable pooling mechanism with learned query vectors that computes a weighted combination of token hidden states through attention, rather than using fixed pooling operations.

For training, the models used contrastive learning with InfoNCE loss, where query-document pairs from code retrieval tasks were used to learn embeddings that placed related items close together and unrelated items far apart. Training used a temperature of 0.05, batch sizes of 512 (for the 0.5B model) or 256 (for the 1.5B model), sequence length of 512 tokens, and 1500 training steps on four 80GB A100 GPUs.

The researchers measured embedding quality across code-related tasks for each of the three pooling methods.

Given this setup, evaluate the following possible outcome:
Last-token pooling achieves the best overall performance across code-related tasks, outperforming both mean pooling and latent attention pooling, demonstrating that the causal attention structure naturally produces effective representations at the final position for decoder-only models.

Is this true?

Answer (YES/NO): YES